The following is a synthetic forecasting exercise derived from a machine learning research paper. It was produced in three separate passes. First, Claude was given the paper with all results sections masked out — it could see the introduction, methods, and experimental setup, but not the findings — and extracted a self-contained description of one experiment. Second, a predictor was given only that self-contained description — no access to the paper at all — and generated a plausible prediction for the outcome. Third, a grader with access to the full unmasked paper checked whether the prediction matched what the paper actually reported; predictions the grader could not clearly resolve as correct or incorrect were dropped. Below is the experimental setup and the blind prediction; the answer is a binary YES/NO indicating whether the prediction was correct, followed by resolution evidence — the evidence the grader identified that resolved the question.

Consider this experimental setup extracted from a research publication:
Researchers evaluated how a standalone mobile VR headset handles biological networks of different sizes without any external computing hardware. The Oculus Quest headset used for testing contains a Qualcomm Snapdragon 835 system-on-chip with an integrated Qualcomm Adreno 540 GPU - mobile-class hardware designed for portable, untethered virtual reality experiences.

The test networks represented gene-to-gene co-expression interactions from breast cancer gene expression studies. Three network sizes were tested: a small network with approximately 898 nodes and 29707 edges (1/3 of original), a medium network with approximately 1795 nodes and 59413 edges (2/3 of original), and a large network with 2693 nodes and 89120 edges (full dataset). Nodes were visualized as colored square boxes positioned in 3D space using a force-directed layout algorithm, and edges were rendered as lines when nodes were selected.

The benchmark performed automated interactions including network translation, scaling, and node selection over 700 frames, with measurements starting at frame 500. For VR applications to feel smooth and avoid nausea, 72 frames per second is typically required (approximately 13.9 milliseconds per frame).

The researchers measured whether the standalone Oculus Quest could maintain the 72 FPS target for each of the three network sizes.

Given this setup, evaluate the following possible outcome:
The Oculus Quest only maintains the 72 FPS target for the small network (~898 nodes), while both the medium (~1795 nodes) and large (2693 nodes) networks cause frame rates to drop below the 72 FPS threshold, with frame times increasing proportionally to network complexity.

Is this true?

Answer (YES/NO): NO